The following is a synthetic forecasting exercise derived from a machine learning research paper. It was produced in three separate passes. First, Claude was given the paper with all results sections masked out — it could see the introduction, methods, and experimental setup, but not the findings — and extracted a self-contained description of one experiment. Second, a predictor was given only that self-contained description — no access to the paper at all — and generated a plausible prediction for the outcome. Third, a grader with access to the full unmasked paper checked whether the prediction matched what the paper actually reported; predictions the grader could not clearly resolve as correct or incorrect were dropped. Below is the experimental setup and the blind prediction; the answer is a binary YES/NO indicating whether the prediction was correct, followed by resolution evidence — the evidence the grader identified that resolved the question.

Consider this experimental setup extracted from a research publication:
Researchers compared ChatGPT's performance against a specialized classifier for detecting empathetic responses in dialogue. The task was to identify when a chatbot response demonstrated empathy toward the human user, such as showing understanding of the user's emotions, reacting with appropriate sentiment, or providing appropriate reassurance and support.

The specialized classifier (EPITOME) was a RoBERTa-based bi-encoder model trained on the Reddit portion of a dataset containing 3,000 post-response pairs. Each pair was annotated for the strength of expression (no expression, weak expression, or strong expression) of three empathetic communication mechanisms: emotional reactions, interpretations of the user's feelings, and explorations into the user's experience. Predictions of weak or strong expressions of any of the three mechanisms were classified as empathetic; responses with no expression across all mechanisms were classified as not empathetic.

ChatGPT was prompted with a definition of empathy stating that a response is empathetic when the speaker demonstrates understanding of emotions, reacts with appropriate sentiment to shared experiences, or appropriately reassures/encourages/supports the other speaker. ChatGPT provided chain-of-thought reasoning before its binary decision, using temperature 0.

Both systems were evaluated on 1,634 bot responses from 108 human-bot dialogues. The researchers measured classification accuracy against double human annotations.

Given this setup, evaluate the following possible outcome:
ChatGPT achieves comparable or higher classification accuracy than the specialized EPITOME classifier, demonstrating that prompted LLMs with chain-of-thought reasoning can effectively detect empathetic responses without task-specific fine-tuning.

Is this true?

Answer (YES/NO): YES